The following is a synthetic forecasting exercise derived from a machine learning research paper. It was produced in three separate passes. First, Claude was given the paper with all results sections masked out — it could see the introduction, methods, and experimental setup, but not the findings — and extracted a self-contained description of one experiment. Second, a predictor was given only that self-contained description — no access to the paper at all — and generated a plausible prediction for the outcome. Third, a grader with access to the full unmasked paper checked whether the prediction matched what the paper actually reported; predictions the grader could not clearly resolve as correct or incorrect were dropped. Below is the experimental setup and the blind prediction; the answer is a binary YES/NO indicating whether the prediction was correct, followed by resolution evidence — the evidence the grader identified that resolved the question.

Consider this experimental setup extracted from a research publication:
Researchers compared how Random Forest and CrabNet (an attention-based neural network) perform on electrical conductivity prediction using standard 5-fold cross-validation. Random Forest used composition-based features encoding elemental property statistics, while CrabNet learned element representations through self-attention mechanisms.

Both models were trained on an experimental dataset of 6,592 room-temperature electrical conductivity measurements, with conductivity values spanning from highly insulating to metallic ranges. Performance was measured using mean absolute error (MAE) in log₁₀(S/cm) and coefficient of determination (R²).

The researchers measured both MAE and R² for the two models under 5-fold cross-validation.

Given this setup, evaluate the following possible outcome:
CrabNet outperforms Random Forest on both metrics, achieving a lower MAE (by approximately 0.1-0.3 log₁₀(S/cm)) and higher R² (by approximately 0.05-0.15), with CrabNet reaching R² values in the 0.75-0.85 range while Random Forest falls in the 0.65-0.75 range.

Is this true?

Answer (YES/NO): NO